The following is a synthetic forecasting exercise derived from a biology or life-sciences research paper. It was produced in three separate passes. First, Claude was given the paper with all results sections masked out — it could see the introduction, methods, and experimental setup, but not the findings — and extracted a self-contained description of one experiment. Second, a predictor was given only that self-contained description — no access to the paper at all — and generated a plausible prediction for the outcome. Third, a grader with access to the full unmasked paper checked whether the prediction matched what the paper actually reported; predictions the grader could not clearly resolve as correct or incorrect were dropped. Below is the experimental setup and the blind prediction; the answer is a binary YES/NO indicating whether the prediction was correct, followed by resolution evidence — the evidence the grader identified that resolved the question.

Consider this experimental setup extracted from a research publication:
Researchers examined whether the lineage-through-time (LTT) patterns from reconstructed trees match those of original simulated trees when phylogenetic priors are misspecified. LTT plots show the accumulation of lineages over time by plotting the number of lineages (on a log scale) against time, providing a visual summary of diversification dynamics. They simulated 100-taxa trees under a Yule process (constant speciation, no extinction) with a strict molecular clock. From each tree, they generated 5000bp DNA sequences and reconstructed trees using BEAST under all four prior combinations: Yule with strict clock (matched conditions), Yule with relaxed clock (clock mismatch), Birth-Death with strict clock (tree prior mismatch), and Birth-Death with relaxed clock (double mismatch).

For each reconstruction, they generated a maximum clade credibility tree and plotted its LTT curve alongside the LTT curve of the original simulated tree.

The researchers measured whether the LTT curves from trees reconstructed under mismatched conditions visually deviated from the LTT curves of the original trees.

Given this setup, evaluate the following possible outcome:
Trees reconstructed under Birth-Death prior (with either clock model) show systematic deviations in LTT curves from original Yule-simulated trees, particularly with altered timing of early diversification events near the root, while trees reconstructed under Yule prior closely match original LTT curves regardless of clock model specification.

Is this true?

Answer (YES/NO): NO